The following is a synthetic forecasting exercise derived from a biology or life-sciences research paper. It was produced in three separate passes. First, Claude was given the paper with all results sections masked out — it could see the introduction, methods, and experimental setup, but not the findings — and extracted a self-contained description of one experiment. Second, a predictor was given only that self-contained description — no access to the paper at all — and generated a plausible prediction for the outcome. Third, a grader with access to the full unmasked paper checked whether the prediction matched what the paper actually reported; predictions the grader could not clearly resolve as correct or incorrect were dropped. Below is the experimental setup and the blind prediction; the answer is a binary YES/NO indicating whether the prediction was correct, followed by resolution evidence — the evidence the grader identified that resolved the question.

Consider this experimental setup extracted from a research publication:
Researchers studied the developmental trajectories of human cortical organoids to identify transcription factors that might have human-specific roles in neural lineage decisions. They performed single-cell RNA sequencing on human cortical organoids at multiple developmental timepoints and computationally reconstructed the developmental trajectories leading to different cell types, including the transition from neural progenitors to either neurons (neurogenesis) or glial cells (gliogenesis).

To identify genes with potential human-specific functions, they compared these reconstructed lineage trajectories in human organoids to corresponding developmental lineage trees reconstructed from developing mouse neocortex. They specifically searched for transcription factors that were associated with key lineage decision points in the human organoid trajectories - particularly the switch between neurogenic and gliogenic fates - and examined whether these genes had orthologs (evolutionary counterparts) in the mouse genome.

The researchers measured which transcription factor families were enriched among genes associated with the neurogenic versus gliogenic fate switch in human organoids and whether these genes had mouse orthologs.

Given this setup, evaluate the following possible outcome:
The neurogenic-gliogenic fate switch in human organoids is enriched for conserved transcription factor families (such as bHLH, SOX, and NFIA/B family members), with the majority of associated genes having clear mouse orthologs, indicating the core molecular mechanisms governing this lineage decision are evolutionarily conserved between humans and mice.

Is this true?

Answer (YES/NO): NO